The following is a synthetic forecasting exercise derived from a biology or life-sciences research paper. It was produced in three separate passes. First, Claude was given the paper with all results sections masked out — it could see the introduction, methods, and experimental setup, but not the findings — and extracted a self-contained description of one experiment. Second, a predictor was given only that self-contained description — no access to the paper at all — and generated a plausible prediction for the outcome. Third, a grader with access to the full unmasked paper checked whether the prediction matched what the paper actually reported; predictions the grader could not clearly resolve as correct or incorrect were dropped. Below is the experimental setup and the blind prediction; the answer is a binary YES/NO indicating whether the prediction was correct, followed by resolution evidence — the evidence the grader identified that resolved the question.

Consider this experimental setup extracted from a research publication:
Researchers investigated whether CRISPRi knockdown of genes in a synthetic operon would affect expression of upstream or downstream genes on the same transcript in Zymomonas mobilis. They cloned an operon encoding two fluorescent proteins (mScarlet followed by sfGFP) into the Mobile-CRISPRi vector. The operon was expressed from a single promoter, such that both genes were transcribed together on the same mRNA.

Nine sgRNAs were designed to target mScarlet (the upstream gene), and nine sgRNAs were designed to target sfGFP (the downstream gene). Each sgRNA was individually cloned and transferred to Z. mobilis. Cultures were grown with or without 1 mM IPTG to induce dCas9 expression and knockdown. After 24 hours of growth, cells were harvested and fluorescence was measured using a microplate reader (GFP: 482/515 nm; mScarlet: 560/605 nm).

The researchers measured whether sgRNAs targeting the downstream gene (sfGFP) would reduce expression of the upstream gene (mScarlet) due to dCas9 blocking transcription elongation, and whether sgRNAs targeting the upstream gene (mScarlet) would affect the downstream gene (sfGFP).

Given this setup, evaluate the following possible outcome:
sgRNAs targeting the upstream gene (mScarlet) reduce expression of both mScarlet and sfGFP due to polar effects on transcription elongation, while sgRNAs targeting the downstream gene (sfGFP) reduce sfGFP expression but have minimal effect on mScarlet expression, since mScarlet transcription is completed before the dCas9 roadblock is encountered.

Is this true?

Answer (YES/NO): NO